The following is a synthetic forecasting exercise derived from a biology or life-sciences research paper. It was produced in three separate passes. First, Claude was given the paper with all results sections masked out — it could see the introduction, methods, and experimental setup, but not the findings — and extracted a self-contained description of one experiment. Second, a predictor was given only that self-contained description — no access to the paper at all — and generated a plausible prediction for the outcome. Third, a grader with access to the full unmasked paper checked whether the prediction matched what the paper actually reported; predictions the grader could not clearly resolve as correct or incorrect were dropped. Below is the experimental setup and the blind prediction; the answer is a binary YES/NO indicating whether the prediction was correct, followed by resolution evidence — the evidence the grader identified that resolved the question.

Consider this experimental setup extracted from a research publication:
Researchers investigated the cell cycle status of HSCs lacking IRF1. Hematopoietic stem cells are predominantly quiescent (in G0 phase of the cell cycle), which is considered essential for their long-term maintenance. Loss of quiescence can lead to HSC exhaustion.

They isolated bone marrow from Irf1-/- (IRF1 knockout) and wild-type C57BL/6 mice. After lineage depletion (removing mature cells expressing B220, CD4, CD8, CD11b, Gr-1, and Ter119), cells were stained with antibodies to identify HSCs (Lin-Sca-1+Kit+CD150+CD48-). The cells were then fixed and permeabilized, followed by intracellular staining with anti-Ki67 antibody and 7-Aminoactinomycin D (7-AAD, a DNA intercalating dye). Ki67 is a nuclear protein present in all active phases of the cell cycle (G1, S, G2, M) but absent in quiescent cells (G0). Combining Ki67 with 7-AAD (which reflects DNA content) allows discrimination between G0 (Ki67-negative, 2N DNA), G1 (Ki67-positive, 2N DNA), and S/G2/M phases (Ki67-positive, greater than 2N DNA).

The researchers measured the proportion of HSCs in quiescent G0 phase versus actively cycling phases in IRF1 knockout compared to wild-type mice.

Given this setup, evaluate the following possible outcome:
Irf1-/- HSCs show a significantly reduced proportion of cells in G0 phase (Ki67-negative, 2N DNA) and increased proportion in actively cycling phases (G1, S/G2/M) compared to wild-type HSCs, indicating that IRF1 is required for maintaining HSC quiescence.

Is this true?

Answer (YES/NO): NO